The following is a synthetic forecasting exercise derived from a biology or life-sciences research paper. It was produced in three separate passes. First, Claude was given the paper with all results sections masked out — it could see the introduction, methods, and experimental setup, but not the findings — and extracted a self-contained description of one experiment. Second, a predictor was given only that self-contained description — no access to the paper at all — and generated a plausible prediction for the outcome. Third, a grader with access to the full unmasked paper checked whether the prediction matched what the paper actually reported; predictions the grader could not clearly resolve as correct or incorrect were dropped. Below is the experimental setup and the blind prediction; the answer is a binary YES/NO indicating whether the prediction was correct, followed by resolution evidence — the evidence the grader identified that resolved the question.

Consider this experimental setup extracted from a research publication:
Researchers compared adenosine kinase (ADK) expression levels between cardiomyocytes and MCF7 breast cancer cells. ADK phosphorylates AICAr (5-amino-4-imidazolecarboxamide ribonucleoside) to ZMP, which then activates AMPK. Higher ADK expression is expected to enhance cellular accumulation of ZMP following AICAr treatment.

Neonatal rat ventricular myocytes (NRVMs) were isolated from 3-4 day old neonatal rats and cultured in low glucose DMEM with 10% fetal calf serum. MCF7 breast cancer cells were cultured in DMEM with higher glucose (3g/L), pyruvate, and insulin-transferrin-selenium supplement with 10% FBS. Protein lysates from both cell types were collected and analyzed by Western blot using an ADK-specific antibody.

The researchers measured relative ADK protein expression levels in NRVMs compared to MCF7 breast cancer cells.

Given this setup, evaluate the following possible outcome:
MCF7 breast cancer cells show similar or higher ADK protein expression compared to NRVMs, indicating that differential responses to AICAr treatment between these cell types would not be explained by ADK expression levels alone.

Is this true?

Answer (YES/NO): NO